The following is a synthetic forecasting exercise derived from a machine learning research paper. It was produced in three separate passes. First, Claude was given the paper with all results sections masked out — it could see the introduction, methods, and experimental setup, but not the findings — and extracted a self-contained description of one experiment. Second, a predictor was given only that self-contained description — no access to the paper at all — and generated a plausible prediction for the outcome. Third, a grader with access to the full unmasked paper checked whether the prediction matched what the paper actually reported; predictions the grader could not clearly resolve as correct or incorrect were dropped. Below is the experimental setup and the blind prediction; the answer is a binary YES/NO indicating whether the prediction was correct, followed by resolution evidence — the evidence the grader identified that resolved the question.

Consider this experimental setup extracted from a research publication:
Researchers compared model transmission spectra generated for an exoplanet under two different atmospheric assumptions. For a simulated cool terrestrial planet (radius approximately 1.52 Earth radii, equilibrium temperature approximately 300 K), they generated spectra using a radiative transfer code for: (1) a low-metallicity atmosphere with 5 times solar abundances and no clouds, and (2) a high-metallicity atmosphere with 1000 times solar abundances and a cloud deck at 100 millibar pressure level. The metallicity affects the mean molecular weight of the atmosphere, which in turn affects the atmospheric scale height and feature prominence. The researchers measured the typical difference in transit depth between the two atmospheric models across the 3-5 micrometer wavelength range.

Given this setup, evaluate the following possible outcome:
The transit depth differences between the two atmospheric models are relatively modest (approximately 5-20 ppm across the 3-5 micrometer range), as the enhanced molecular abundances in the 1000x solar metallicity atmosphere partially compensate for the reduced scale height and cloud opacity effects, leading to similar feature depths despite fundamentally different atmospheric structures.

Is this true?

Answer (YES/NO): NO